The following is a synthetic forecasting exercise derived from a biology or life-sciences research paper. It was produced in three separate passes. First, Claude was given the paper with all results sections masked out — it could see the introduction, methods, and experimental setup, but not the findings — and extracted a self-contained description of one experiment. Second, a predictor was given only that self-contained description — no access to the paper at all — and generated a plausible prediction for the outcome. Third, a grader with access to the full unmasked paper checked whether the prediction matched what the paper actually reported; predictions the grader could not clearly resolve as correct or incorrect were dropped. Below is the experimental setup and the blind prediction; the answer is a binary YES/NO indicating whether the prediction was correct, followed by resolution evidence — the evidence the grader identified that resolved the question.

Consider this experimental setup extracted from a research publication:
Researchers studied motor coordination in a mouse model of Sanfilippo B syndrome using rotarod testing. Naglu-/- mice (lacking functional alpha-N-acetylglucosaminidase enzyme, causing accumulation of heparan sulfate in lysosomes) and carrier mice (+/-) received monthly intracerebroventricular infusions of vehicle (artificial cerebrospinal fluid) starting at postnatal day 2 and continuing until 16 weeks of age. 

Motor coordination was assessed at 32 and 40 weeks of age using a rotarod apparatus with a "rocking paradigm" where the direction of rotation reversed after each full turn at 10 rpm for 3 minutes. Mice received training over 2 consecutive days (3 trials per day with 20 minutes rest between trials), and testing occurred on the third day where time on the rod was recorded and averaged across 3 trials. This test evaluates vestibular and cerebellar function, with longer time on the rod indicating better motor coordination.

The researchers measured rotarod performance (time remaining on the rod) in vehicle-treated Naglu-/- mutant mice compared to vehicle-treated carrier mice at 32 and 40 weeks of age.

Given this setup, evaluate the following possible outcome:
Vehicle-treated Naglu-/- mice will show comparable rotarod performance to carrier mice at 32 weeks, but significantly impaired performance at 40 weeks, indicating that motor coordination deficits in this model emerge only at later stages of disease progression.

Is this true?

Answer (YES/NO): NO